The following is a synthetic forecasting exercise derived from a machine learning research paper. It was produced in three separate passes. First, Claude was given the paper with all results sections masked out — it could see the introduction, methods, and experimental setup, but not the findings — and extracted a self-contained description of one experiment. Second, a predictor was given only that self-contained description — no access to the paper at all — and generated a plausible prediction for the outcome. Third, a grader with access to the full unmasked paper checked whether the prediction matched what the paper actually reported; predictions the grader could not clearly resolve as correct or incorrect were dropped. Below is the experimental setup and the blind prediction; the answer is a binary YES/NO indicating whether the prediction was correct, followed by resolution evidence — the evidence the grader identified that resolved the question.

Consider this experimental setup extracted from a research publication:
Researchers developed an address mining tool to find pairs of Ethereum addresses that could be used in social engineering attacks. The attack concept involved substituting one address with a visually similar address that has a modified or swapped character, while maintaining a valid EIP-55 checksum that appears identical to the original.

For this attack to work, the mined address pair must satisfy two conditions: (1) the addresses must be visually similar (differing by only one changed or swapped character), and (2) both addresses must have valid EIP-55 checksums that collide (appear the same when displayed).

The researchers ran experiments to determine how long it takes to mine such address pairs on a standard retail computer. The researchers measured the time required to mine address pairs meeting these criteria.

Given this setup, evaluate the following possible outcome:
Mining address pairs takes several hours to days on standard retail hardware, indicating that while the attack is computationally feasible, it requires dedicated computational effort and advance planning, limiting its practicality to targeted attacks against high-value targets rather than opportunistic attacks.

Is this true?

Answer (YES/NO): NO